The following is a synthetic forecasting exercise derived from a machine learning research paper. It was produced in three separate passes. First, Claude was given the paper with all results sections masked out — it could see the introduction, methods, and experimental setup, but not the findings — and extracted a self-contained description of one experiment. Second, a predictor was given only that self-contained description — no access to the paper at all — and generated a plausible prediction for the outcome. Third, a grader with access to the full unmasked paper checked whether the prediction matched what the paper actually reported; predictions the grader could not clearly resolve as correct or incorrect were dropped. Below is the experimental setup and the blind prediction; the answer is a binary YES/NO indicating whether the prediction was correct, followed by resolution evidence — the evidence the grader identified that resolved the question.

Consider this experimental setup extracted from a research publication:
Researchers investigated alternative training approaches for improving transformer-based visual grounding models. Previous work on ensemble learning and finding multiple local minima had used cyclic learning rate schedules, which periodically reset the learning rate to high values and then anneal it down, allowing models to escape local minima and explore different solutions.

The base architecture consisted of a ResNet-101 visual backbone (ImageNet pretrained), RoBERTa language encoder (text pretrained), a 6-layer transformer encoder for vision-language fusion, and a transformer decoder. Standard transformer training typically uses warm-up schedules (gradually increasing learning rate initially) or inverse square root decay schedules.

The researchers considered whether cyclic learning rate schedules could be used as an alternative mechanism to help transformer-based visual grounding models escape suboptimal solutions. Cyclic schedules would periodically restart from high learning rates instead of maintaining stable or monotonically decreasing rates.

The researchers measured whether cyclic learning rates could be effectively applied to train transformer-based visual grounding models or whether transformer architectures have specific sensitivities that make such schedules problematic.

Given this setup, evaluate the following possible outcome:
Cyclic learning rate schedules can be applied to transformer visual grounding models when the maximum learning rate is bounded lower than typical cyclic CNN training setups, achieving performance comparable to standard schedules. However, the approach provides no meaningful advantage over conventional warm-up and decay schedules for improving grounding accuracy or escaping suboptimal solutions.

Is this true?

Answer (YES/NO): NO